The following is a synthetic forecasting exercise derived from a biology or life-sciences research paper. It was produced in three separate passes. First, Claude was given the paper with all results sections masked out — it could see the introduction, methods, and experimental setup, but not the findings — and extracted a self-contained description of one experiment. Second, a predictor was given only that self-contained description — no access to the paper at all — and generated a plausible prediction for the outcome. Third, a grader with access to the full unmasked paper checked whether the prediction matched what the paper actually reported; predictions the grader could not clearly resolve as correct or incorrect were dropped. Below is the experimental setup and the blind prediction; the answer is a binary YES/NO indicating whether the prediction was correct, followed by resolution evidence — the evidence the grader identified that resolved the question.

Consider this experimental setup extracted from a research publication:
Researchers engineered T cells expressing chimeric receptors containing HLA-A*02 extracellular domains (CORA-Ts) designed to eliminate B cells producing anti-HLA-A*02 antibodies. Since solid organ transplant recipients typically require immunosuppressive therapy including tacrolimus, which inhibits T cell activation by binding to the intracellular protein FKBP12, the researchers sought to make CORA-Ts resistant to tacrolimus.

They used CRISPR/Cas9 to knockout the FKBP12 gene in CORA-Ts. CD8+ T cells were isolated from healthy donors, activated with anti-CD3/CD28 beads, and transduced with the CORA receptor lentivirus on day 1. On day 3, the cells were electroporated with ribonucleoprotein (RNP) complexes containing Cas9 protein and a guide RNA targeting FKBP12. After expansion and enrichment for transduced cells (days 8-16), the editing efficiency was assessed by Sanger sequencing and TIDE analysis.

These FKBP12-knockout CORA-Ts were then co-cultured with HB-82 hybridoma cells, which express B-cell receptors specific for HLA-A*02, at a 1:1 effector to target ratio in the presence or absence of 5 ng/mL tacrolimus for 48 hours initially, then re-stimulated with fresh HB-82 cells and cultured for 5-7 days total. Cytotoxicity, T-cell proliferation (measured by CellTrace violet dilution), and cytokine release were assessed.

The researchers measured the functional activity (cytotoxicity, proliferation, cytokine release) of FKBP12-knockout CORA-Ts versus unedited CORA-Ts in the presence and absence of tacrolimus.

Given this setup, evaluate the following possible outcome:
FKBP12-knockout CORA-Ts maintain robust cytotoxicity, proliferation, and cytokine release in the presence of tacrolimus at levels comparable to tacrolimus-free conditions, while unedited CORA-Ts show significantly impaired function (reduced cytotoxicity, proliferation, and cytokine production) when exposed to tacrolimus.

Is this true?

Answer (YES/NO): YES